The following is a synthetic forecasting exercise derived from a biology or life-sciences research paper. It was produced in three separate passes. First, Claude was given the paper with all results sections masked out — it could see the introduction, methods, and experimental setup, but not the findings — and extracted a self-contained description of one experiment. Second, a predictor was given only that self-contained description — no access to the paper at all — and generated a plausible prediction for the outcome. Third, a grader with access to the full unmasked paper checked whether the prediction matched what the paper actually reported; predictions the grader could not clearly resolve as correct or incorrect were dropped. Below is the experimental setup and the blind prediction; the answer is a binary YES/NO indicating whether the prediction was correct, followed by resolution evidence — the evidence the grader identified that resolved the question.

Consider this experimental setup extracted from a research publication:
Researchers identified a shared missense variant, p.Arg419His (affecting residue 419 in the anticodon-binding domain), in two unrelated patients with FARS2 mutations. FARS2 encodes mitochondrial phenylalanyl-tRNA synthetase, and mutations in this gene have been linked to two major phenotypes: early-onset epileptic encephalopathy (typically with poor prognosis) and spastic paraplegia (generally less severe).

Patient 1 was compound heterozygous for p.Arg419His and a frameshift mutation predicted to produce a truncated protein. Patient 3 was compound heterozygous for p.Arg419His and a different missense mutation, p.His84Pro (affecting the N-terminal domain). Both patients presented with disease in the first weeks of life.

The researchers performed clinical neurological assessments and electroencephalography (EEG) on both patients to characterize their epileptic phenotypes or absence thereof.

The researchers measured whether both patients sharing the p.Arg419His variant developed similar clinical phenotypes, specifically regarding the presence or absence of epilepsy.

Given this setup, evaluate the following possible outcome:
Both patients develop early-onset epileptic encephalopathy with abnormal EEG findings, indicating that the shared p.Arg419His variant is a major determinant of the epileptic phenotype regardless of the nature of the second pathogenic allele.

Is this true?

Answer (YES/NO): NO